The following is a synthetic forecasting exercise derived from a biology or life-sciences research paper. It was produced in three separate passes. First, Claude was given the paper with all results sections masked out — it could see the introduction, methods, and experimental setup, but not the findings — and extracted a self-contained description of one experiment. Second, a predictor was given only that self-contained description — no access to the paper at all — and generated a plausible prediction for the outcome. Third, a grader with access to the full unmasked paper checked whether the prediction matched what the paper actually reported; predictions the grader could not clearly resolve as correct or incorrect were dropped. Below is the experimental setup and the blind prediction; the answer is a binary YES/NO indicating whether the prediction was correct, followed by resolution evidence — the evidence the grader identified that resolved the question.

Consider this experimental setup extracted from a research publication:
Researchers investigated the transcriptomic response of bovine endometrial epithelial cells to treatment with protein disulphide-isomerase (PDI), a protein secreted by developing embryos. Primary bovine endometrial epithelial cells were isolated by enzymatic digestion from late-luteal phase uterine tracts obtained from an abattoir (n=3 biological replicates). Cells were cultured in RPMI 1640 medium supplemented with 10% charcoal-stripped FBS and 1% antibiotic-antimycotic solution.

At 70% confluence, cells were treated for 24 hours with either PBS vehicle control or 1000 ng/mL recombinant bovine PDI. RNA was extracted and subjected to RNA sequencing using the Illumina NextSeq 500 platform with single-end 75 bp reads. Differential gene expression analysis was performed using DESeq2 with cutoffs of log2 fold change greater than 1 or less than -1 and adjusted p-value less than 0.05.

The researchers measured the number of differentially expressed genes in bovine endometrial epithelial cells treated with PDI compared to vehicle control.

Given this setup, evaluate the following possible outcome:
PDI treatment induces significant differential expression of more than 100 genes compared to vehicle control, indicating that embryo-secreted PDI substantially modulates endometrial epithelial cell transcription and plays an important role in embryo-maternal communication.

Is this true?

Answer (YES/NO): YES